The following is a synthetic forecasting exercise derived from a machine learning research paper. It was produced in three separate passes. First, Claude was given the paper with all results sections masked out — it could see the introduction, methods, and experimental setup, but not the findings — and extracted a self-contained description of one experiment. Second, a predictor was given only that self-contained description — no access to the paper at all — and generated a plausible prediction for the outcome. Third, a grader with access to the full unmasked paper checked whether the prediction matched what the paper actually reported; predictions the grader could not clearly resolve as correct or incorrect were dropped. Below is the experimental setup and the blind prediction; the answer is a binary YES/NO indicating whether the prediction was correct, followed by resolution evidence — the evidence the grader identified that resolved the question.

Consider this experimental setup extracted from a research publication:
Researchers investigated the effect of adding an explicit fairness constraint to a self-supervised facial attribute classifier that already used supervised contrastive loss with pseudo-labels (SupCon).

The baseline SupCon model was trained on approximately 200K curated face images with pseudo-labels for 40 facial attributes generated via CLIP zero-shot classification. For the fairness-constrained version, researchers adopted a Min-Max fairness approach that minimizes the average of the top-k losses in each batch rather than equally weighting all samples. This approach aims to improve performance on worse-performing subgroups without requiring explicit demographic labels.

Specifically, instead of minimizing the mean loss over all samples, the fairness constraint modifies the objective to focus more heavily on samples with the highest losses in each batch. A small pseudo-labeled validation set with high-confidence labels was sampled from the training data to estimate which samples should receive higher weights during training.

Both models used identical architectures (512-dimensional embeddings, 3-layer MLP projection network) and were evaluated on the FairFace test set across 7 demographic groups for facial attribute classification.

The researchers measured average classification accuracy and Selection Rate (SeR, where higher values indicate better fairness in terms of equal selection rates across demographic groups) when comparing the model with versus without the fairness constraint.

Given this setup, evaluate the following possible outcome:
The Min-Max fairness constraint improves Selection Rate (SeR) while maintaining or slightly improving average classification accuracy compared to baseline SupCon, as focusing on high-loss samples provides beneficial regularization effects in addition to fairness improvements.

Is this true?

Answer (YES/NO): NO